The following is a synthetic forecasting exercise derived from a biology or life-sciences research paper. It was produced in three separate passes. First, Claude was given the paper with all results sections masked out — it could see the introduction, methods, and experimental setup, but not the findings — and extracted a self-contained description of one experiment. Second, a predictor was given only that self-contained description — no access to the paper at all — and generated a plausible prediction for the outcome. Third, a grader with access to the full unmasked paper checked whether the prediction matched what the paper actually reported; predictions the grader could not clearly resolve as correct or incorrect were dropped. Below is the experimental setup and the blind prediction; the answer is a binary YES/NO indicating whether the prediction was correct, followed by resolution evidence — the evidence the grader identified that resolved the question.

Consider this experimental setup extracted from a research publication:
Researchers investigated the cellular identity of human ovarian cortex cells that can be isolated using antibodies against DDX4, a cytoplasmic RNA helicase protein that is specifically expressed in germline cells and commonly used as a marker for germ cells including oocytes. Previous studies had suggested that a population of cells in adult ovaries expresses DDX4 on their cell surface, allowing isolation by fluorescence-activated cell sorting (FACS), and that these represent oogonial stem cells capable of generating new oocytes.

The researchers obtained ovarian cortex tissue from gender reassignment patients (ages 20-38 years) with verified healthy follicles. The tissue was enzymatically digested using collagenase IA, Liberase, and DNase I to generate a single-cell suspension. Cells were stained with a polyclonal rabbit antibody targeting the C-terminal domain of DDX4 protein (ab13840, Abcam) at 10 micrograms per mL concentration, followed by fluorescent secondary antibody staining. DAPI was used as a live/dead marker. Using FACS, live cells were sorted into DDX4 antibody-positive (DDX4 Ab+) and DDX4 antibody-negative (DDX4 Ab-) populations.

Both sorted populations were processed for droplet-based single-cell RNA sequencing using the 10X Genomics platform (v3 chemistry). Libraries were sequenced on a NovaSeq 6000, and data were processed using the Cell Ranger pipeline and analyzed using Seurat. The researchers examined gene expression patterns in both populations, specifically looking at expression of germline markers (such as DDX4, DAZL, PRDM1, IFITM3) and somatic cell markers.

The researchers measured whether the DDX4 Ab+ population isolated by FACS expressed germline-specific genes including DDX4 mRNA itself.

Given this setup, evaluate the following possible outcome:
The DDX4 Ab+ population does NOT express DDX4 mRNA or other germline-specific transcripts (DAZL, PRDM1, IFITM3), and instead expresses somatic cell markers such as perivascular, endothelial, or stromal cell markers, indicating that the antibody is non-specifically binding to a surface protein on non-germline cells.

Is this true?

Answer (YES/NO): NO